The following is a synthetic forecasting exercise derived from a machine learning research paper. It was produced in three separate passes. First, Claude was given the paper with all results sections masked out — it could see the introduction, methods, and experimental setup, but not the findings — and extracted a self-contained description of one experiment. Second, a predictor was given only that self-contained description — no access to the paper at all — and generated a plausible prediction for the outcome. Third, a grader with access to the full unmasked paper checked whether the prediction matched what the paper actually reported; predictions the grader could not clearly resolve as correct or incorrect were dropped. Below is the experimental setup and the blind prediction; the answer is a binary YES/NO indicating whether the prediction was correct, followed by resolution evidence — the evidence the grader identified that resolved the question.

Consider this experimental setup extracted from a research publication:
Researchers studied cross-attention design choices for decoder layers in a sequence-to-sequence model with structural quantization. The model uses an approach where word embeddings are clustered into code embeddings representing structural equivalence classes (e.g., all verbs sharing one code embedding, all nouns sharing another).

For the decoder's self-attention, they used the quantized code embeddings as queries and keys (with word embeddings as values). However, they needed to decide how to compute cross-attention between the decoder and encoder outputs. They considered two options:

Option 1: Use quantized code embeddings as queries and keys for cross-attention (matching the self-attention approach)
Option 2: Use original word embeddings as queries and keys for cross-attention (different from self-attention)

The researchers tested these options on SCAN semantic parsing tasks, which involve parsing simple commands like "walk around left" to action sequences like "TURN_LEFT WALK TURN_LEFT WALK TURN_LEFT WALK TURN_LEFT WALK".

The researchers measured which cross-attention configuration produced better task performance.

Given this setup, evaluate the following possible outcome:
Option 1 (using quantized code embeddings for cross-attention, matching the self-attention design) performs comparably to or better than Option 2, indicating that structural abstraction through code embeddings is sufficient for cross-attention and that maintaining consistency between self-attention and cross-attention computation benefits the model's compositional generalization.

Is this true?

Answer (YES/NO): NO